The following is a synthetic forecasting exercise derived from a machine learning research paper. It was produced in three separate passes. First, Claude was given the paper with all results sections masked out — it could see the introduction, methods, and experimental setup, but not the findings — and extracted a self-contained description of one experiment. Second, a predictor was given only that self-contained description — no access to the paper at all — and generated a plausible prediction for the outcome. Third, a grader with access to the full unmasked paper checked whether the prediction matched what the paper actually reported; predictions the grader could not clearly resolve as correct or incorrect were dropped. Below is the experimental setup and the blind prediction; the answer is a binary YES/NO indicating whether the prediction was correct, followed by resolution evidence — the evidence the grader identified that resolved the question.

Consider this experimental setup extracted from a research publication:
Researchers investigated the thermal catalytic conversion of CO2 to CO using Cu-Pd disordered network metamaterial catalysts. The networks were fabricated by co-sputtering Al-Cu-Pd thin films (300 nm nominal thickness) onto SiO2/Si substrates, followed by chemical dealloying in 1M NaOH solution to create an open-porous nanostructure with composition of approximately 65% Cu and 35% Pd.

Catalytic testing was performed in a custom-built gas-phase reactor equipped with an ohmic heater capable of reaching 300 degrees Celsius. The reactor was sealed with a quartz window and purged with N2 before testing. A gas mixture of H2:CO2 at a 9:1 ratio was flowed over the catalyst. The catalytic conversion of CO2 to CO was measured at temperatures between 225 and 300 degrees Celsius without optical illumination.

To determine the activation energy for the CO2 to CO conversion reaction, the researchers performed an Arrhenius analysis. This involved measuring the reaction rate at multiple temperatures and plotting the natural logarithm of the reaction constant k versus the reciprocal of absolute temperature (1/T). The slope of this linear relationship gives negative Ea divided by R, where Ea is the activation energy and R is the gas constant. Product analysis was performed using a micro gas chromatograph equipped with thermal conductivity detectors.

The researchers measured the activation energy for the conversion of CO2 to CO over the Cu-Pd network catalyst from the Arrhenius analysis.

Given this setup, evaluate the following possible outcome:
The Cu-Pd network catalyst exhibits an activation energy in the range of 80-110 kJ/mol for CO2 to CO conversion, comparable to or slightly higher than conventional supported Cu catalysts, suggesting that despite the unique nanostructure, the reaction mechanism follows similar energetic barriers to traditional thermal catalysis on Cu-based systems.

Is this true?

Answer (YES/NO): NO